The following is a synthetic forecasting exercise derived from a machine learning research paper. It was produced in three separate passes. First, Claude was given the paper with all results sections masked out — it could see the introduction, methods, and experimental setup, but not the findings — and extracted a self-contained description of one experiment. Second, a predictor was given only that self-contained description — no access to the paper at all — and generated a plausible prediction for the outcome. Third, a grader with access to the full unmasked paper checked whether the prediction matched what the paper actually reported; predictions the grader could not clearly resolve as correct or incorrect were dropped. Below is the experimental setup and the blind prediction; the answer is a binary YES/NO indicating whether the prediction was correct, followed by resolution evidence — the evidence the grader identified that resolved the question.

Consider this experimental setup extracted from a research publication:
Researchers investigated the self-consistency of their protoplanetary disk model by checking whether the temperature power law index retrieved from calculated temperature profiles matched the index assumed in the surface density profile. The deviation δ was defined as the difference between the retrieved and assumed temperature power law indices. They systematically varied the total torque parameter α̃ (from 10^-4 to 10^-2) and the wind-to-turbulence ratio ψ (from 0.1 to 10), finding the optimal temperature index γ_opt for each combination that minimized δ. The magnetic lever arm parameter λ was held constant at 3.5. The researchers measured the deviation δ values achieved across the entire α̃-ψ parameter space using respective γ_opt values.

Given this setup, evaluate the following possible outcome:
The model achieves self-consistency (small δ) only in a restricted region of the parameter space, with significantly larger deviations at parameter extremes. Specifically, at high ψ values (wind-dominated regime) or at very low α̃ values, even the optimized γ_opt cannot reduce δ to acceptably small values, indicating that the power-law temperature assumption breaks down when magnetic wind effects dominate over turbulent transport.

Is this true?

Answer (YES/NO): NO